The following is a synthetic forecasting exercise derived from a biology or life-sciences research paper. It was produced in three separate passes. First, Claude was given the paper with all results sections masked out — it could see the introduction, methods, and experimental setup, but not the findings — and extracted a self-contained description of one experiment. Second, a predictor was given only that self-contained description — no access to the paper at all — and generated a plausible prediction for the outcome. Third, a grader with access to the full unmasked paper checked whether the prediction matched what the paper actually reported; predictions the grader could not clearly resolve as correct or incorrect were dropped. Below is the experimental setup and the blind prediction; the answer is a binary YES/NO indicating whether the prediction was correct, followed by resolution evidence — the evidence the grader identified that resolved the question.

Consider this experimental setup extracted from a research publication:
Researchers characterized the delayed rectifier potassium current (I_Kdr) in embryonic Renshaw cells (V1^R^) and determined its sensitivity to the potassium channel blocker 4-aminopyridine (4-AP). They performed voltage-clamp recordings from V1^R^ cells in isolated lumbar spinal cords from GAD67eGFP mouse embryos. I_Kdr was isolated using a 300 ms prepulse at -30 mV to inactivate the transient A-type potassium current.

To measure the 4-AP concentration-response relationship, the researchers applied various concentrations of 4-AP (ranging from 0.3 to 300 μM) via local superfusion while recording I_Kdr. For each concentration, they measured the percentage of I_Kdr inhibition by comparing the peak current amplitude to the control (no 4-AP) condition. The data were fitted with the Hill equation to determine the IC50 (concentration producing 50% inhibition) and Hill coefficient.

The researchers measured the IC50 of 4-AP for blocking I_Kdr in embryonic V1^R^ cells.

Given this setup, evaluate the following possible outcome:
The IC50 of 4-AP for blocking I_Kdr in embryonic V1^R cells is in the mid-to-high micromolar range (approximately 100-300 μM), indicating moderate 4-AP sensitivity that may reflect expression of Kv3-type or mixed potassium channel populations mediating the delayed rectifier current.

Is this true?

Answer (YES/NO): NO